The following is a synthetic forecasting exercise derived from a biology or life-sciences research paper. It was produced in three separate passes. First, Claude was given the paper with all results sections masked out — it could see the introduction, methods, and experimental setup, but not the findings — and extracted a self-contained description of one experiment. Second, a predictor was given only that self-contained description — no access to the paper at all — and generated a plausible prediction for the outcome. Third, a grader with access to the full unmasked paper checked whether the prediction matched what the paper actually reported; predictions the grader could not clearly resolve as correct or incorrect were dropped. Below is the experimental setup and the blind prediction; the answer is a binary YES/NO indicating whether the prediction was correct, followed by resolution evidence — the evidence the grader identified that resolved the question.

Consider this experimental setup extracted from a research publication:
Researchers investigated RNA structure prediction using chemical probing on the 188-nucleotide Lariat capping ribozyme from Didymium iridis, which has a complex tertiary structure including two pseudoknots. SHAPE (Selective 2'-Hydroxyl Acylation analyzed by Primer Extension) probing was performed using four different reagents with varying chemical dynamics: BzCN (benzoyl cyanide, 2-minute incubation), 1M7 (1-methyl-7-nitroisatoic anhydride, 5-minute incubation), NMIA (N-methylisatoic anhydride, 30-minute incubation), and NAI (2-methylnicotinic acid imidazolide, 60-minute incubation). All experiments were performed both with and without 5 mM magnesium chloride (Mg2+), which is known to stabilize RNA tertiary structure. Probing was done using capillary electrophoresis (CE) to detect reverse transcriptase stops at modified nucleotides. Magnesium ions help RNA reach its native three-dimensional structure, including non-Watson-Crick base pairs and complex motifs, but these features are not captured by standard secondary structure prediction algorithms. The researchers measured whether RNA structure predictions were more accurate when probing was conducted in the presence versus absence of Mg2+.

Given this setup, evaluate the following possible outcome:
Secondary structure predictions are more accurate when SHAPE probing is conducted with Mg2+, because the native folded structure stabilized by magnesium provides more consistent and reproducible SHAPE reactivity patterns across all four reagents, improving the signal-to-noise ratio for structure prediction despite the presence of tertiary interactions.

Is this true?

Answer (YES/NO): NO